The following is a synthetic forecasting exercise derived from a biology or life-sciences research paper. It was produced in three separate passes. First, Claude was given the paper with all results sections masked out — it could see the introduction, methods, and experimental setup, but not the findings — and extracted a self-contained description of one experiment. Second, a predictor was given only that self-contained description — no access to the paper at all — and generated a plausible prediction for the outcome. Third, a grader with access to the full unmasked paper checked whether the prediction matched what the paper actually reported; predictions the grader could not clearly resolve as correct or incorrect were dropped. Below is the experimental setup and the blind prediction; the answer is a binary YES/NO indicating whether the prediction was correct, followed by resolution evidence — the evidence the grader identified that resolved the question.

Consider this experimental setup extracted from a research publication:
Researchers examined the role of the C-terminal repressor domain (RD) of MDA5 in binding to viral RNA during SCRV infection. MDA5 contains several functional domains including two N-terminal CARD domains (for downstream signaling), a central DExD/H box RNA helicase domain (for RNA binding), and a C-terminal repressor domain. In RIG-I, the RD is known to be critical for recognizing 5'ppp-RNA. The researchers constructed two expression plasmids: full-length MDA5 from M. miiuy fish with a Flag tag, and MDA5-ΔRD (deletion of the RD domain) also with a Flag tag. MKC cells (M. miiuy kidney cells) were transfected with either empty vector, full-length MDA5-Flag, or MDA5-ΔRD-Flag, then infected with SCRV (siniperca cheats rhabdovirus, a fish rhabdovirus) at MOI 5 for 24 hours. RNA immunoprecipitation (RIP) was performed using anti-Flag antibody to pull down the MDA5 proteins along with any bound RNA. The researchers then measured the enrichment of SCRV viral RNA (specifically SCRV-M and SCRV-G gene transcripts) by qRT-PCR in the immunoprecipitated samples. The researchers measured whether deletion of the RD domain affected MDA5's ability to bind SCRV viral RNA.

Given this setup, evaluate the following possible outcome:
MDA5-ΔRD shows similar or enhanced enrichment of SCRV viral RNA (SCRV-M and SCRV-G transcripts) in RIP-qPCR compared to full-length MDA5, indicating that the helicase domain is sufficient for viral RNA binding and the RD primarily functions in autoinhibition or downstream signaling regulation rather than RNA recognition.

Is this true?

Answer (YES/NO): NO